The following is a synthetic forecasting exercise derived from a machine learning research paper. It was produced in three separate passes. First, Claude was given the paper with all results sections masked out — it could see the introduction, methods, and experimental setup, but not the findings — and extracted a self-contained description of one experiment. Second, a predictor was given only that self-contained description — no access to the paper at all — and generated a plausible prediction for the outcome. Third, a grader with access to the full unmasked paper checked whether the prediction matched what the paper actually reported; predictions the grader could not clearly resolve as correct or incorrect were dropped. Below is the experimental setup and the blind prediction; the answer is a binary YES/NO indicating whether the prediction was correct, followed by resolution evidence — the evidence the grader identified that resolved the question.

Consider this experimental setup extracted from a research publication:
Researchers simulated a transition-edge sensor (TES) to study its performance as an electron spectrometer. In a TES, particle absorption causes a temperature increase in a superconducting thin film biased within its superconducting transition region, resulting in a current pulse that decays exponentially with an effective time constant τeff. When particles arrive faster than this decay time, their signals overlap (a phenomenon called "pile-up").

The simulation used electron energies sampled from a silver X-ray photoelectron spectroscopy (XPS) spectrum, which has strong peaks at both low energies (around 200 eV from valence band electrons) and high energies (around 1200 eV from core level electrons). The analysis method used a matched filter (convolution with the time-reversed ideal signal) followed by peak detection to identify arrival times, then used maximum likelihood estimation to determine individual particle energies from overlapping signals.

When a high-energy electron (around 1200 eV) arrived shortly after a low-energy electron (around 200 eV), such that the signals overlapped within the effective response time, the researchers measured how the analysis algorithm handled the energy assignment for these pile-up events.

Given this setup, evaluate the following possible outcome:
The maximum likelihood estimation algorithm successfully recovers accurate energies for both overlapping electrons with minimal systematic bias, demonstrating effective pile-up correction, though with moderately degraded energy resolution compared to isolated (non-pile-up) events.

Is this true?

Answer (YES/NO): NO